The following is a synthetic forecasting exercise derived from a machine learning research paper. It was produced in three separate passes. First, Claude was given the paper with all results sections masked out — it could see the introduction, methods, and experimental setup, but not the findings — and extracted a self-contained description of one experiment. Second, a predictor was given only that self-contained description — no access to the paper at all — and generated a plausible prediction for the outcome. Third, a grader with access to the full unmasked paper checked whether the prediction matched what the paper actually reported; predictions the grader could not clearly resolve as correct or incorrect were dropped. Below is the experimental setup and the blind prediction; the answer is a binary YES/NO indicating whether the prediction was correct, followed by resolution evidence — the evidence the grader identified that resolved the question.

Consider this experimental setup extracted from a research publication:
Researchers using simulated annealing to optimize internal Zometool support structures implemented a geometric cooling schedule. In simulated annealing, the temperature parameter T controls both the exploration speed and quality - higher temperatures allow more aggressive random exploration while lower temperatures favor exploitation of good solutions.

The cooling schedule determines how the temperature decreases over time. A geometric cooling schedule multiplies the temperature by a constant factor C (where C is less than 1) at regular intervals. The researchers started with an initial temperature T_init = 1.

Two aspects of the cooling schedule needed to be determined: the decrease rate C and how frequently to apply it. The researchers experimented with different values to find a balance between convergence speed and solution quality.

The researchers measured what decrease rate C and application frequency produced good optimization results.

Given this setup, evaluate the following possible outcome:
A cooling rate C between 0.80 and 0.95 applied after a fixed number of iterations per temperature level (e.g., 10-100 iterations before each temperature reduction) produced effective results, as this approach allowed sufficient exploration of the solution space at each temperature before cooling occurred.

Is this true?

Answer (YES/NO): NO